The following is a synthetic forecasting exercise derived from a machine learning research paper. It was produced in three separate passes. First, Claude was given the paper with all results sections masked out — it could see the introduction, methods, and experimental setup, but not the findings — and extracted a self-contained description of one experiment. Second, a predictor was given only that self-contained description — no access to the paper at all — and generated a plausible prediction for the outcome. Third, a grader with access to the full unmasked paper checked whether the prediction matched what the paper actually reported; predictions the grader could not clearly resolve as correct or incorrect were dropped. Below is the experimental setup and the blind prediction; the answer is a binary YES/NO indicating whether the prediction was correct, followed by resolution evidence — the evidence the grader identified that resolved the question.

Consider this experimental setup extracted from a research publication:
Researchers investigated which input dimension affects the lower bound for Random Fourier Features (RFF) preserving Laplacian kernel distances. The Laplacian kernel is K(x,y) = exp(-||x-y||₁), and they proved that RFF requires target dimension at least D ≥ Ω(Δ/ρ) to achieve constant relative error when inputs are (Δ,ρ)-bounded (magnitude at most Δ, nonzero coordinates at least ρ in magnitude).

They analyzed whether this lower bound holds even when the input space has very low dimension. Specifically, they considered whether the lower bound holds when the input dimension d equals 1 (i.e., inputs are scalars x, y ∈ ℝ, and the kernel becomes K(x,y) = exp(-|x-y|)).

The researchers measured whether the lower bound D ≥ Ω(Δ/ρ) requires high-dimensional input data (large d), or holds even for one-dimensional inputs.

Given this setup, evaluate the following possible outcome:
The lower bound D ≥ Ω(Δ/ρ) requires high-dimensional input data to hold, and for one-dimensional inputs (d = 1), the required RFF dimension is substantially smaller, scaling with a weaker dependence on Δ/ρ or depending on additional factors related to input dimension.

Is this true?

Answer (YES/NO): NO